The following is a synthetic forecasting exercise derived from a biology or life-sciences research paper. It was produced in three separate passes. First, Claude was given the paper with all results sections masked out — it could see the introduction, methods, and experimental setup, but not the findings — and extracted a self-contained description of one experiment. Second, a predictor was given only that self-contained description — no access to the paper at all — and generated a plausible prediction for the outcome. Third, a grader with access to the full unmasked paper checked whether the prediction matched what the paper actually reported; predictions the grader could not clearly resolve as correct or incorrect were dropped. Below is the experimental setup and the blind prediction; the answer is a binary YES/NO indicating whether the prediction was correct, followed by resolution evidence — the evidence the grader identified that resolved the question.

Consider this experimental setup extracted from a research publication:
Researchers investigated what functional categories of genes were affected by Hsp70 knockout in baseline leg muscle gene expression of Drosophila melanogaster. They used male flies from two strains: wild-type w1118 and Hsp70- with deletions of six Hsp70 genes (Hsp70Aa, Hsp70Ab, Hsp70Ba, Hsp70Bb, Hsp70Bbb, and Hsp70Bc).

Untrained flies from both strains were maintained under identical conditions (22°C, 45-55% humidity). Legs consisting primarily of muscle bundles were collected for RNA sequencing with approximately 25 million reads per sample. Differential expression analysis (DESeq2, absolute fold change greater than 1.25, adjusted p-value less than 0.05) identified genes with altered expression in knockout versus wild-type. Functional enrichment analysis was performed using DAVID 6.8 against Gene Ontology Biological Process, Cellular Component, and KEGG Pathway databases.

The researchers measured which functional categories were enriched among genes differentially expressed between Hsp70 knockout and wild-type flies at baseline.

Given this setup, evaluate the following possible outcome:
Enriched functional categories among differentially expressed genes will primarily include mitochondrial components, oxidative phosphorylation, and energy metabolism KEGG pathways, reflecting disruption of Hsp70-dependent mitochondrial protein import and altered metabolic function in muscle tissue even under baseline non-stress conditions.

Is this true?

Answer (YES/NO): NO